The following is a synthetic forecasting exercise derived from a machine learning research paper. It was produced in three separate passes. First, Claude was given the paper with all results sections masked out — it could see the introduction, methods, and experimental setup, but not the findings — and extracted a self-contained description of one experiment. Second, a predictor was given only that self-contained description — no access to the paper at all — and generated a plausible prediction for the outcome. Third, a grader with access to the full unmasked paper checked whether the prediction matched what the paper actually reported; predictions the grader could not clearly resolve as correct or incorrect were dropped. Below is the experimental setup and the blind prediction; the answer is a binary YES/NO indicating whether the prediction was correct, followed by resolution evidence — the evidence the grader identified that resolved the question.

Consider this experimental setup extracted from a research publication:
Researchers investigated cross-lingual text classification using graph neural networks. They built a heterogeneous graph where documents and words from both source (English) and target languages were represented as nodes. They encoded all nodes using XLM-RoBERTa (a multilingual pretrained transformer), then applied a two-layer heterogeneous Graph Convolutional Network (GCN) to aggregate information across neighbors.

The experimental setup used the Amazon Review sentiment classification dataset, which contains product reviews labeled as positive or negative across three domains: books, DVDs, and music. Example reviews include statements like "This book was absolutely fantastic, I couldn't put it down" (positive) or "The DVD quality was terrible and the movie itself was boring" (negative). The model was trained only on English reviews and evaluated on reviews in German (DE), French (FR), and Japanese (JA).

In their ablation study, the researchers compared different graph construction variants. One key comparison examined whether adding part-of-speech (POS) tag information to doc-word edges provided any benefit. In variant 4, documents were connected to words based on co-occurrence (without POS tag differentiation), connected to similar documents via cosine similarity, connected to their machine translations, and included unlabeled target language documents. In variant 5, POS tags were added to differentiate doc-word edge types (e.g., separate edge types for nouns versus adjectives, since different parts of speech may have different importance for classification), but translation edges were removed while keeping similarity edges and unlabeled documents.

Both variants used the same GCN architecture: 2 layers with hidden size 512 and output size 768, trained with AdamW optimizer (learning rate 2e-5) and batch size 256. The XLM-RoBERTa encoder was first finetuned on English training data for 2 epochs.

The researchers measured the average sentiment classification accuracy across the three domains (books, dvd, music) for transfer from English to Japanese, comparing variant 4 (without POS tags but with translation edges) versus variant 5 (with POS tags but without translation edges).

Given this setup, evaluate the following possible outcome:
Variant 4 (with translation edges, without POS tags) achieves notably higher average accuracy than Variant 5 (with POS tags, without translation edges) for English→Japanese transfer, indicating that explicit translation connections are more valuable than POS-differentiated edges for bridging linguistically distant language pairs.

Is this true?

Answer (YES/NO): NO